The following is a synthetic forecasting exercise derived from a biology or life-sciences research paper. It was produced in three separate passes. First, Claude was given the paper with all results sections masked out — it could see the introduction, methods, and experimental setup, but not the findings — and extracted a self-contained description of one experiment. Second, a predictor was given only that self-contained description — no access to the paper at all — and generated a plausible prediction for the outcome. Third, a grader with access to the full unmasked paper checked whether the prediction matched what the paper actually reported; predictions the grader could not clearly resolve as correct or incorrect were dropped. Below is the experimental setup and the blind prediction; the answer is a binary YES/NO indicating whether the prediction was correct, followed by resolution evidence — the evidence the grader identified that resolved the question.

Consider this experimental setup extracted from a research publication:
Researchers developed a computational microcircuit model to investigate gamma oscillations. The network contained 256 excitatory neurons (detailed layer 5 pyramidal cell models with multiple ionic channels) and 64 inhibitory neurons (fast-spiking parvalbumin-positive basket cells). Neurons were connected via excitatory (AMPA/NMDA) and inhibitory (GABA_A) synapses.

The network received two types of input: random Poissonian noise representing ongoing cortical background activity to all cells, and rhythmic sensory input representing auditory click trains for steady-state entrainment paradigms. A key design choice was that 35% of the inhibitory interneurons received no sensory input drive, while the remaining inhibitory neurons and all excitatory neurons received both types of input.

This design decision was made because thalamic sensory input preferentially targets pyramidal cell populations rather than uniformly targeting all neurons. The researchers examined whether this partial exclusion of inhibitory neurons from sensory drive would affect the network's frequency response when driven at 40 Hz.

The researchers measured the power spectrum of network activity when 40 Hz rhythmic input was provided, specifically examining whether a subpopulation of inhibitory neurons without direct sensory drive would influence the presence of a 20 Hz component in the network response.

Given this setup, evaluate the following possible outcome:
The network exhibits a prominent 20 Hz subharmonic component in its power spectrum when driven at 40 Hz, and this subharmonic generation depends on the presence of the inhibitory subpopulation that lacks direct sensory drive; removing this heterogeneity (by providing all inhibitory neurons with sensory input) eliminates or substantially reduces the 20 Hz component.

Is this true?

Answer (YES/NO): NO